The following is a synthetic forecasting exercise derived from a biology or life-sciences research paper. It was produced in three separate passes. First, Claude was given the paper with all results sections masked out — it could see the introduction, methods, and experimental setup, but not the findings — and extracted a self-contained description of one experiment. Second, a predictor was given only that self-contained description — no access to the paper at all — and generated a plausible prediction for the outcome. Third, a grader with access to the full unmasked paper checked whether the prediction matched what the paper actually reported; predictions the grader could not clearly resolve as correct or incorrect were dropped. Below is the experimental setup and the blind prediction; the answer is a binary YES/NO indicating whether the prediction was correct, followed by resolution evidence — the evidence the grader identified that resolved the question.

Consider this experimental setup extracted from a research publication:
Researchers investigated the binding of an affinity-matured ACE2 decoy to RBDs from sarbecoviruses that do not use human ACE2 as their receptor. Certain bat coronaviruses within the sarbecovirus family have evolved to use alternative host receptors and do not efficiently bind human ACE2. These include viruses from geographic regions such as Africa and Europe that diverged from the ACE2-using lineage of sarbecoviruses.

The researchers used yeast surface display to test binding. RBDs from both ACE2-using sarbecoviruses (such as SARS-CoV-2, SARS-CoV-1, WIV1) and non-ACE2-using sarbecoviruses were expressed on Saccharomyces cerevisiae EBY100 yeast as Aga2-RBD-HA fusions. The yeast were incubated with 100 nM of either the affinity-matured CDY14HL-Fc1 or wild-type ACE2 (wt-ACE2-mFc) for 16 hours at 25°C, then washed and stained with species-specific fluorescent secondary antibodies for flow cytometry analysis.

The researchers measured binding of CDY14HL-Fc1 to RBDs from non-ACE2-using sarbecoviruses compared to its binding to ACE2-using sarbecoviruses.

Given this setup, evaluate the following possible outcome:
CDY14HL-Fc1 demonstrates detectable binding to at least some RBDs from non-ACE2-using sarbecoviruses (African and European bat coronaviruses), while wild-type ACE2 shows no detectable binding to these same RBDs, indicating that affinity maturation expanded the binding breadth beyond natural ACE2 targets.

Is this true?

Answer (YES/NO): NO